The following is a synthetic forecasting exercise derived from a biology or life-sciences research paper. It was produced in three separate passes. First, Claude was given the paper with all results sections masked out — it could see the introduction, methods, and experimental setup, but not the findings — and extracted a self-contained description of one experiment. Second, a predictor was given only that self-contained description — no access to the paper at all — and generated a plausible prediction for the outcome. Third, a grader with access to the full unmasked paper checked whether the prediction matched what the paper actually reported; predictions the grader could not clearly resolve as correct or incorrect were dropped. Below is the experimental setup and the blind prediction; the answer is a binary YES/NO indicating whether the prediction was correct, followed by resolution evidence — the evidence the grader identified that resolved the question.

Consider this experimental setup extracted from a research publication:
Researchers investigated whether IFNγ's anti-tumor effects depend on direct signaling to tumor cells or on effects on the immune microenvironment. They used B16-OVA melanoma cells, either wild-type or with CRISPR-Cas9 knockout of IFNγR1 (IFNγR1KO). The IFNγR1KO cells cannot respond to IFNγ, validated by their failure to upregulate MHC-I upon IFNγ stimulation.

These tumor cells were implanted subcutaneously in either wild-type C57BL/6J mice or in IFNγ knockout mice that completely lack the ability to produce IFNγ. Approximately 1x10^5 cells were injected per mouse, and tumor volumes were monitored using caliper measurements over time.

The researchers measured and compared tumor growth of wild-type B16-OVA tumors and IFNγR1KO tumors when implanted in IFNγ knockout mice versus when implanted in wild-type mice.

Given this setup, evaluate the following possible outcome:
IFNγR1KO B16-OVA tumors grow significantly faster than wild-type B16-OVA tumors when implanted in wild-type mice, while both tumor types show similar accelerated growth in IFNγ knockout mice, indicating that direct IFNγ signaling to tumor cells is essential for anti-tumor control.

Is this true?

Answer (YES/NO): NO